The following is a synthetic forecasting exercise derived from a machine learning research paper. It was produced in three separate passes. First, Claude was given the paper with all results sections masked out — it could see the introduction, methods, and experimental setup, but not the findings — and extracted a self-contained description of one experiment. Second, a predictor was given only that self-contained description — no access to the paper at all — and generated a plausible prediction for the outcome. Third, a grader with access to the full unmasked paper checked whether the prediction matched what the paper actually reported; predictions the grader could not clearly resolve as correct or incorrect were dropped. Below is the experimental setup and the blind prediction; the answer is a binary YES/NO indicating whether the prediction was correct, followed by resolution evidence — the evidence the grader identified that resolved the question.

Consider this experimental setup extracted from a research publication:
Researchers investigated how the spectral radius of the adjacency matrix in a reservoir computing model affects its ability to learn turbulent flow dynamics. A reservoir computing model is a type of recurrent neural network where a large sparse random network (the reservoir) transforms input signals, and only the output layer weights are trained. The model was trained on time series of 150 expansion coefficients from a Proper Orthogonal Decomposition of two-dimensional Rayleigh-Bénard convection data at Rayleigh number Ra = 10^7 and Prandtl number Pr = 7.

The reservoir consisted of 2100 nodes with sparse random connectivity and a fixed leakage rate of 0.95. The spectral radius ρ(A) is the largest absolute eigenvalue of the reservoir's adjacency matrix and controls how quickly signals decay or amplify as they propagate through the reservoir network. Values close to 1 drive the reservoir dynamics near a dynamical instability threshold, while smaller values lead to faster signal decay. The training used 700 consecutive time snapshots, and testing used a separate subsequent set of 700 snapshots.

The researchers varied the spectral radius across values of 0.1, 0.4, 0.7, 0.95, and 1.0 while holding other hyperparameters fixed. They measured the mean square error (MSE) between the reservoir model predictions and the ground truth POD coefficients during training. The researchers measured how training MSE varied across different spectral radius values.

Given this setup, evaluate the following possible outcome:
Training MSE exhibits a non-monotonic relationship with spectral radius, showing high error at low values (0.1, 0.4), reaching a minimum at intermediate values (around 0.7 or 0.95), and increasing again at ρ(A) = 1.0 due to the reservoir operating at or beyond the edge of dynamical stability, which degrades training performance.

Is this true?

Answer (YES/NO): NO